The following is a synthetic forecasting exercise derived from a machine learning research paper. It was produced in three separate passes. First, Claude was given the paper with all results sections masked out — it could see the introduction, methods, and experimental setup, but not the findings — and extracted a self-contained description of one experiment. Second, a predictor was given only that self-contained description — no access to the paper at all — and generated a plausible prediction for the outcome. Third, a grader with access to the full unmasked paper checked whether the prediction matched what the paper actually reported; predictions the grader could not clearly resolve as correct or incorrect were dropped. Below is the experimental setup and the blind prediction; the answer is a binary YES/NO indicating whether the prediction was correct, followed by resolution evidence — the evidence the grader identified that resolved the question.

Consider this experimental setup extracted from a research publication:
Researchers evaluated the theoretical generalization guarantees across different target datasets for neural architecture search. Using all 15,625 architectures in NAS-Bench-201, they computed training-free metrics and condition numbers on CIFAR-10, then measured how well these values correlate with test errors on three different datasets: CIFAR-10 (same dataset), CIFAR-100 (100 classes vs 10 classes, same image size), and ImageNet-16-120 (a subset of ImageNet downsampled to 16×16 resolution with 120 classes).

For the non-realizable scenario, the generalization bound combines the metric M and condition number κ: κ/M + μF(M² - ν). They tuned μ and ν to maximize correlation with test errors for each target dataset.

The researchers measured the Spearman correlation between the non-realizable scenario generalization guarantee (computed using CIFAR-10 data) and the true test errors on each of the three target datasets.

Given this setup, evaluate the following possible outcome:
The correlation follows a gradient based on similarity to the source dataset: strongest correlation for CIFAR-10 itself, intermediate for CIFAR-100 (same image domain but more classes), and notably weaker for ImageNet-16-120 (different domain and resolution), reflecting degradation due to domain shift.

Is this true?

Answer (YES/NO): NO